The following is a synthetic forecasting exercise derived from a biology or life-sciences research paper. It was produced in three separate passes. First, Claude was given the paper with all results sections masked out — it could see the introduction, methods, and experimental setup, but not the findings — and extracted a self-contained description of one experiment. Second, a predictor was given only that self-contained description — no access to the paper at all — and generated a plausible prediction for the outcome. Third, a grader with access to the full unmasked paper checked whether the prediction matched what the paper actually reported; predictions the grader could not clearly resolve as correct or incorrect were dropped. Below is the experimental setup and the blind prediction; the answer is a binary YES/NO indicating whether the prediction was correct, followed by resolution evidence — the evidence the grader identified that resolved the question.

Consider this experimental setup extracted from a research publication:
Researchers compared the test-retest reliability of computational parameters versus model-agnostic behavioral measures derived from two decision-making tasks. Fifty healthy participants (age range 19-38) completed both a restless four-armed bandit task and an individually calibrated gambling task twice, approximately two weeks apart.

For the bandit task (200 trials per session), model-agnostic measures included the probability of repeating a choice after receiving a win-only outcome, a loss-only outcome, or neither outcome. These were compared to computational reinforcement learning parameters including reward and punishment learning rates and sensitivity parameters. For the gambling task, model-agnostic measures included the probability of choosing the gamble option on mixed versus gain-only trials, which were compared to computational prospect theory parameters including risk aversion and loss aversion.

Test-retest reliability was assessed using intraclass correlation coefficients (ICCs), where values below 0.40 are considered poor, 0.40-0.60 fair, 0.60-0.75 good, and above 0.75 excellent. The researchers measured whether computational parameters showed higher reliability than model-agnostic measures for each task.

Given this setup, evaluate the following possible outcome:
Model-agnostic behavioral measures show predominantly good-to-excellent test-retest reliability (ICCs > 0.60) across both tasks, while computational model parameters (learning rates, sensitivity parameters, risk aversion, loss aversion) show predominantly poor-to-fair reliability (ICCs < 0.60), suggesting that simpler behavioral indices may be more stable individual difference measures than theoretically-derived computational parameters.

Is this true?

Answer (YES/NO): NO